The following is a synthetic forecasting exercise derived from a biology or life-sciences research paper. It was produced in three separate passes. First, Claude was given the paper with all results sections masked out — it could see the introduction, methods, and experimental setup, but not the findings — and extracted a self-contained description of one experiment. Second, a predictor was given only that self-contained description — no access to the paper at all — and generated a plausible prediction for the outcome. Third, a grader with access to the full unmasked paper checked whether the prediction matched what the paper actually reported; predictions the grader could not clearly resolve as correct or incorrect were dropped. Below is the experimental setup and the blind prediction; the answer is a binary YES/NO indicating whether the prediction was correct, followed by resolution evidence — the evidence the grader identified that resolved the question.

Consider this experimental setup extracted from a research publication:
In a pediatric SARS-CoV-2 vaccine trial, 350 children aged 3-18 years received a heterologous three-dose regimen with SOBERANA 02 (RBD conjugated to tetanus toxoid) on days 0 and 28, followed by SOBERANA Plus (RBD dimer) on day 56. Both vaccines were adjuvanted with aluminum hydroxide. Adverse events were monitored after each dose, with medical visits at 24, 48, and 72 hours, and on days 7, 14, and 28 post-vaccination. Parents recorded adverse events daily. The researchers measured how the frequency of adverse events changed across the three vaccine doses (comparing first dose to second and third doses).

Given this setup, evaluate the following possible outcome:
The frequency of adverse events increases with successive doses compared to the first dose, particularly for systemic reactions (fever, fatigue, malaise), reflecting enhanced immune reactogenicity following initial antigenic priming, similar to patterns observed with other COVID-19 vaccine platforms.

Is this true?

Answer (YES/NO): NO